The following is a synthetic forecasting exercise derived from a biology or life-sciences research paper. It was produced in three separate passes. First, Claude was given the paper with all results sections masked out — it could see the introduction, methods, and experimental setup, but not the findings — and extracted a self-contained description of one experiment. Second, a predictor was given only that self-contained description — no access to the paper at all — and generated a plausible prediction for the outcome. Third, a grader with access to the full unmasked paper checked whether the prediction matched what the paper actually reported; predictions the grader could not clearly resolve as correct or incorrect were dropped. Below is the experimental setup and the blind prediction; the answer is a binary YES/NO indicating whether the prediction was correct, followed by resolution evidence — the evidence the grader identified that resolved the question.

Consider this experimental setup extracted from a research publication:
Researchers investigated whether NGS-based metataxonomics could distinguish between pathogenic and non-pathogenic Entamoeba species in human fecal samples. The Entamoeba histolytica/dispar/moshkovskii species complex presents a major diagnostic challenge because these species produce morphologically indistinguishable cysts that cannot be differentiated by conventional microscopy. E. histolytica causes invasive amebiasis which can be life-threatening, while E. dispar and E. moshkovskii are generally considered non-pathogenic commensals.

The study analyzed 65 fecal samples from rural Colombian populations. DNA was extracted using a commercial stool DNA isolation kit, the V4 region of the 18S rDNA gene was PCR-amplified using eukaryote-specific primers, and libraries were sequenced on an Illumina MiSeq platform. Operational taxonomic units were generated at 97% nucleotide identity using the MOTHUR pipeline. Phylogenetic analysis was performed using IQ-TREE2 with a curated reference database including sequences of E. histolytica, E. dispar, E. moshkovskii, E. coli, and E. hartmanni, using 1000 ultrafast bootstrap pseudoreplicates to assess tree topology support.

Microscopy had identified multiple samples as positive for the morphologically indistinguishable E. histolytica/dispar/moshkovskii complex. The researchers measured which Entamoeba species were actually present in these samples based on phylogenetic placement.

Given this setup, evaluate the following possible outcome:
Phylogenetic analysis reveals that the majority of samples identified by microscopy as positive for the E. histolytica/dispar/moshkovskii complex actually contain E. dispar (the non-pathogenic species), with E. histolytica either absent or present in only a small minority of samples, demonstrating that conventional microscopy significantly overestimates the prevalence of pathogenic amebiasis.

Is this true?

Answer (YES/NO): YES